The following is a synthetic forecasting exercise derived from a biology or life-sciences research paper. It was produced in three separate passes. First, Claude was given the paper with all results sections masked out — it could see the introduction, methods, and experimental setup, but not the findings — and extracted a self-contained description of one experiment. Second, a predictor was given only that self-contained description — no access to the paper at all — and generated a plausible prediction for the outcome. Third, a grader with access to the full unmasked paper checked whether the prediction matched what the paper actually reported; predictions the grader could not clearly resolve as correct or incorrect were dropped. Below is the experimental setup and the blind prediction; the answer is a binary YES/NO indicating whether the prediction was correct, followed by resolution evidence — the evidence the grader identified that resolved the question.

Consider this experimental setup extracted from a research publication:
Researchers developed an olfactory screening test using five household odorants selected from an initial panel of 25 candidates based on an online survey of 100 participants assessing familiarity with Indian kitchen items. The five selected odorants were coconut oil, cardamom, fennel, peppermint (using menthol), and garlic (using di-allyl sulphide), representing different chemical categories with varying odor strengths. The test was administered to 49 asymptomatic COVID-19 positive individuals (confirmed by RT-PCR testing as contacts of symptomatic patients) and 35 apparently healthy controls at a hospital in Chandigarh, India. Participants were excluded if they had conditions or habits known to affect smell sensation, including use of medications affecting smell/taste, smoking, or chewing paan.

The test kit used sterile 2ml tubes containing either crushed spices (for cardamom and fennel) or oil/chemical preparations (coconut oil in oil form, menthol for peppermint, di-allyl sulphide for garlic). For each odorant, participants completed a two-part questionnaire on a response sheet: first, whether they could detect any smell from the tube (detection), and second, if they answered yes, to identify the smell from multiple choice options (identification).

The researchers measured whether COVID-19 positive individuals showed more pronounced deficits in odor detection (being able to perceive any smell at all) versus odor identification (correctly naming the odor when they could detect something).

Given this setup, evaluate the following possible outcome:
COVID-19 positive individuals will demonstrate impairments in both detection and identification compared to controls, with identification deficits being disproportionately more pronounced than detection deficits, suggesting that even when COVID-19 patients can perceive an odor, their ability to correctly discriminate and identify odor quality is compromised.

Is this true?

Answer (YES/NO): NO